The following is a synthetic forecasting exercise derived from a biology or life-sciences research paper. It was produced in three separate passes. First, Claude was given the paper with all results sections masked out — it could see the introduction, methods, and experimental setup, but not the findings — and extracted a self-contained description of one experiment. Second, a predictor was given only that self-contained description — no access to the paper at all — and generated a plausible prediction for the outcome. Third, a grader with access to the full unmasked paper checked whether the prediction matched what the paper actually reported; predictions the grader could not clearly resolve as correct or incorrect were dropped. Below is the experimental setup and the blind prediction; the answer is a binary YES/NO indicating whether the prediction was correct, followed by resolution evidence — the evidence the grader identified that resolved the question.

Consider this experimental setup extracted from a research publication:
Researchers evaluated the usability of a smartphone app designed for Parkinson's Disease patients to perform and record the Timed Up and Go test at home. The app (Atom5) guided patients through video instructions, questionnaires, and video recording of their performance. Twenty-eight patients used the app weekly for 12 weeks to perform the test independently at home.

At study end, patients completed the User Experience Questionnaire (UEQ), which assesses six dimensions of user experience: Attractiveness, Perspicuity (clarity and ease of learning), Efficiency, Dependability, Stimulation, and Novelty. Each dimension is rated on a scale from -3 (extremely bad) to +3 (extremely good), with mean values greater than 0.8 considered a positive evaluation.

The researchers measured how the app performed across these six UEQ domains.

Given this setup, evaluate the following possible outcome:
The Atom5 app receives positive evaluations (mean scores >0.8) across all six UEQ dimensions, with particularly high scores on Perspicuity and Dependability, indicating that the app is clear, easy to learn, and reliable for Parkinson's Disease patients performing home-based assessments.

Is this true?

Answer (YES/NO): NO